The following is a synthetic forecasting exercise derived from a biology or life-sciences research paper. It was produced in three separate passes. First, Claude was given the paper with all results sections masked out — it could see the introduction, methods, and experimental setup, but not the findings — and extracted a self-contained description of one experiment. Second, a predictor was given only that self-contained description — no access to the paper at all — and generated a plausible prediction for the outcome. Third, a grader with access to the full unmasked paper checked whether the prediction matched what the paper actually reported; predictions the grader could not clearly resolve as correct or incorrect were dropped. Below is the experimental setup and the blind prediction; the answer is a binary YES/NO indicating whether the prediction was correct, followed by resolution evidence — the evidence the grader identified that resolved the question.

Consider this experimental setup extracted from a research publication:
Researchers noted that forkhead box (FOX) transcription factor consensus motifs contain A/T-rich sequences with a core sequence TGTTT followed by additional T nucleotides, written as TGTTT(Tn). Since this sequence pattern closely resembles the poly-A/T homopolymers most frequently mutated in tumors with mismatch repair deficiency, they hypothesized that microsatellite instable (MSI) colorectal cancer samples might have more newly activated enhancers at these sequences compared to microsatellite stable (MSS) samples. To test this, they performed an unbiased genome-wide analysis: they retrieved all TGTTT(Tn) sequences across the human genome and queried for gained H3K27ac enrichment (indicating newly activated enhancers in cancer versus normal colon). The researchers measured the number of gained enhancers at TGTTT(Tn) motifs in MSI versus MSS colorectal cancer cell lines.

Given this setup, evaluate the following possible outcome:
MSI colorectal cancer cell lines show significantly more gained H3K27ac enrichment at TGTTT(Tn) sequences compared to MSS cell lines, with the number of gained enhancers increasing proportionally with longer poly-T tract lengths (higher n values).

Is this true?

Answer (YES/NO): NO